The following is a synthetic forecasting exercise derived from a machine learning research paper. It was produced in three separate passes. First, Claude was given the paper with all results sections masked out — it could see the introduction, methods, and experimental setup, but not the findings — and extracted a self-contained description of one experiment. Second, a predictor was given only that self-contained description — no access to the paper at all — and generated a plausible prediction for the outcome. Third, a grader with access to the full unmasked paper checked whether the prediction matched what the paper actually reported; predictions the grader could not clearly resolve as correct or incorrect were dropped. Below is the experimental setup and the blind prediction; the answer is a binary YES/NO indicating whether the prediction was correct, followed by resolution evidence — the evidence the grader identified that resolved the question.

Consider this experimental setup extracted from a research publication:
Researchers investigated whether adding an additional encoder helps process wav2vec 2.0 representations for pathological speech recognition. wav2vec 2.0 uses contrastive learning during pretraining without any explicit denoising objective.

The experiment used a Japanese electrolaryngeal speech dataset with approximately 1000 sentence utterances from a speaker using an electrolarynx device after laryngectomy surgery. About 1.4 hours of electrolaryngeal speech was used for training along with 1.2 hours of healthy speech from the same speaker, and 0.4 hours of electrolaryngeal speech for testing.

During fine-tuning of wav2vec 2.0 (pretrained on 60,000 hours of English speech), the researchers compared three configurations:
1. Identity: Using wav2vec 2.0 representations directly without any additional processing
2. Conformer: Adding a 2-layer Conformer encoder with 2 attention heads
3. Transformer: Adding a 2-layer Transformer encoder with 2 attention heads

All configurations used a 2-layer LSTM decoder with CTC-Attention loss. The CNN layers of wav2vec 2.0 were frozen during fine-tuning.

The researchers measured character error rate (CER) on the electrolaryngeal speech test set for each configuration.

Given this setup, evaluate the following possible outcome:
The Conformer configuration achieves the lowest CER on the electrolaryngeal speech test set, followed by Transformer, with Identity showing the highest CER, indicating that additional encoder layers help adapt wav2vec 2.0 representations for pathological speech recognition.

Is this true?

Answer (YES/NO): NO